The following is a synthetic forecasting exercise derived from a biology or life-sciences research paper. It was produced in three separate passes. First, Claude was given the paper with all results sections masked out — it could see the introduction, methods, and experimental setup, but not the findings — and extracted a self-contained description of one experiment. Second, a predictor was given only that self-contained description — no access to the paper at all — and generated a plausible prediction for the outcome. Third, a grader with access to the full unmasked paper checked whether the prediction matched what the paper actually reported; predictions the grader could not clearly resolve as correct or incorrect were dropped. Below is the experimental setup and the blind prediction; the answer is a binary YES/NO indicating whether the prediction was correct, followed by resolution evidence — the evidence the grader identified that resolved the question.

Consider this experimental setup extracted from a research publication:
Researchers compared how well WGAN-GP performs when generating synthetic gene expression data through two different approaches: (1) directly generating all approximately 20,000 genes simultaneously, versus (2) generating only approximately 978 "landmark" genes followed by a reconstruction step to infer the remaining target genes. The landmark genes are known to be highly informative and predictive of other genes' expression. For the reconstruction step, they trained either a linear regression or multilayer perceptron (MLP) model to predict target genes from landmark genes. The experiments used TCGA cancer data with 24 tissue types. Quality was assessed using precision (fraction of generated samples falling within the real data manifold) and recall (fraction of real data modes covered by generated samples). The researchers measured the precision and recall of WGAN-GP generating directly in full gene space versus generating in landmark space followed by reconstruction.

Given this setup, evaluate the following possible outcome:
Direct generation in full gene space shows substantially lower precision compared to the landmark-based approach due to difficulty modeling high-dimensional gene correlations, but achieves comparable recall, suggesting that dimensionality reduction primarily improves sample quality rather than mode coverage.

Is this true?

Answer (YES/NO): NO